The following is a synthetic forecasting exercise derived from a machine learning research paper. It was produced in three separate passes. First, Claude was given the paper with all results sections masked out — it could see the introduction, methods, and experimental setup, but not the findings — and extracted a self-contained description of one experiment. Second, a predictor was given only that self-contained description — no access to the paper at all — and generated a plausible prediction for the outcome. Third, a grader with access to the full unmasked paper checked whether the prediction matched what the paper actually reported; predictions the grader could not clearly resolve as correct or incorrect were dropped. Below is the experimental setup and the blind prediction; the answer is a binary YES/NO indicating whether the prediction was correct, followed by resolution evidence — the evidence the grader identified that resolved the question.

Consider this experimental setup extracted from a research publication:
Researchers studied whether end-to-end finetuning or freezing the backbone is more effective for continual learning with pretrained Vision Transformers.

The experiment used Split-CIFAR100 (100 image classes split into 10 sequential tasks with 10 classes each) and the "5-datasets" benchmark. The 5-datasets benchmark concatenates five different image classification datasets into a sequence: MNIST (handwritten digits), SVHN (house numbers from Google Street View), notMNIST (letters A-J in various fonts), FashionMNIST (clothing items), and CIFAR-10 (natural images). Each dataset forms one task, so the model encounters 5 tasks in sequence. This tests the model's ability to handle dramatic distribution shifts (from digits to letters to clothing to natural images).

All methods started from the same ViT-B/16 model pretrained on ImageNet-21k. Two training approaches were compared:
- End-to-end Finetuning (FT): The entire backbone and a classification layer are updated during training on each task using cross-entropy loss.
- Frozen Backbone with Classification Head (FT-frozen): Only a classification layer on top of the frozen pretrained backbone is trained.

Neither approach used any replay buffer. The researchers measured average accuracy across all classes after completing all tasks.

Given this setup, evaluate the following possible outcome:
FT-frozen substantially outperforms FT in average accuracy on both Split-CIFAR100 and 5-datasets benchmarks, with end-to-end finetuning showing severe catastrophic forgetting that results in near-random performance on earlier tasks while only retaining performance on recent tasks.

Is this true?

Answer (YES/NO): NO